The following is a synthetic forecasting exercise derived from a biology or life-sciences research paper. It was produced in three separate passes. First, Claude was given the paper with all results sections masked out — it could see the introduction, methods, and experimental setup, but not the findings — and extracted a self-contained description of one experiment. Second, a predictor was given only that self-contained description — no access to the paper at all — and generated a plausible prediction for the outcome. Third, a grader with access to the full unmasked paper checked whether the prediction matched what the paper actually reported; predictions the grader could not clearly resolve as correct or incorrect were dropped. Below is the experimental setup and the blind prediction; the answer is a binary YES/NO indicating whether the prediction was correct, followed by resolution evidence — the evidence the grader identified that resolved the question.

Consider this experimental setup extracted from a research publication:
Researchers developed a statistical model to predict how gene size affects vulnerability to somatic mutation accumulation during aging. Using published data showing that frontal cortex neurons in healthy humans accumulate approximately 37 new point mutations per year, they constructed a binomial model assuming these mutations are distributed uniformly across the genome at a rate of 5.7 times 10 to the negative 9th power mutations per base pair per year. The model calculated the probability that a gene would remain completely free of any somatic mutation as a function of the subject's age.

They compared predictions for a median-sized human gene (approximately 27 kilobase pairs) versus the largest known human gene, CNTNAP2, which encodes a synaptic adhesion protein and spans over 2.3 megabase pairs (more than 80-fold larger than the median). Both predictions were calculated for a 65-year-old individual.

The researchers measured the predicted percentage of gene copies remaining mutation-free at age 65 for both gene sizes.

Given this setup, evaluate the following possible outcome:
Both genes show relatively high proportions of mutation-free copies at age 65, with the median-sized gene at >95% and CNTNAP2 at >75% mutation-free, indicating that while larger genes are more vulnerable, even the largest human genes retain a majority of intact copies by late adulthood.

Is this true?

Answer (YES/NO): NO